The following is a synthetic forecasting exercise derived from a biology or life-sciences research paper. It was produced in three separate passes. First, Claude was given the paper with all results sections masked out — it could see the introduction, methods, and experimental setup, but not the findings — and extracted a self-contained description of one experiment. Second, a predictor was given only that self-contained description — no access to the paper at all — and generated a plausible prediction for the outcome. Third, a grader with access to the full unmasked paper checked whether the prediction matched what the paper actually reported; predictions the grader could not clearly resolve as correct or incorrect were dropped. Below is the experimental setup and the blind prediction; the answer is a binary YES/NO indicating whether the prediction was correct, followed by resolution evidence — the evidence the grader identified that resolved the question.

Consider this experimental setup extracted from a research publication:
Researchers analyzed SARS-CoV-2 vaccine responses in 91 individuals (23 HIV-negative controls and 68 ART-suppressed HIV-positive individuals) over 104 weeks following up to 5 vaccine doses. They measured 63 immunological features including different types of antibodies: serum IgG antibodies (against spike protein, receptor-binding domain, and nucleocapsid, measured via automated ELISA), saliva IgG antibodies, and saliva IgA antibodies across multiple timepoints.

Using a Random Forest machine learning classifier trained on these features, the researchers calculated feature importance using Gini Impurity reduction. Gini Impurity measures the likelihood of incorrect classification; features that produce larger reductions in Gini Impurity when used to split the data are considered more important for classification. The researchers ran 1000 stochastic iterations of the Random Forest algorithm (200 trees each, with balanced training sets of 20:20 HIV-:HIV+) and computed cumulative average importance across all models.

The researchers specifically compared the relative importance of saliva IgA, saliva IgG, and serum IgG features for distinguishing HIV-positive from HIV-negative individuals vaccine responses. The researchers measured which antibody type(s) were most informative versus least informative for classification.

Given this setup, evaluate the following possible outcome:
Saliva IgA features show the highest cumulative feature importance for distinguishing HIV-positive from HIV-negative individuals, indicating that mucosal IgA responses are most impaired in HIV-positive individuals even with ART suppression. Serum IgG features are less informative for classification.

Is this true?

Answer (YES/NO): NO